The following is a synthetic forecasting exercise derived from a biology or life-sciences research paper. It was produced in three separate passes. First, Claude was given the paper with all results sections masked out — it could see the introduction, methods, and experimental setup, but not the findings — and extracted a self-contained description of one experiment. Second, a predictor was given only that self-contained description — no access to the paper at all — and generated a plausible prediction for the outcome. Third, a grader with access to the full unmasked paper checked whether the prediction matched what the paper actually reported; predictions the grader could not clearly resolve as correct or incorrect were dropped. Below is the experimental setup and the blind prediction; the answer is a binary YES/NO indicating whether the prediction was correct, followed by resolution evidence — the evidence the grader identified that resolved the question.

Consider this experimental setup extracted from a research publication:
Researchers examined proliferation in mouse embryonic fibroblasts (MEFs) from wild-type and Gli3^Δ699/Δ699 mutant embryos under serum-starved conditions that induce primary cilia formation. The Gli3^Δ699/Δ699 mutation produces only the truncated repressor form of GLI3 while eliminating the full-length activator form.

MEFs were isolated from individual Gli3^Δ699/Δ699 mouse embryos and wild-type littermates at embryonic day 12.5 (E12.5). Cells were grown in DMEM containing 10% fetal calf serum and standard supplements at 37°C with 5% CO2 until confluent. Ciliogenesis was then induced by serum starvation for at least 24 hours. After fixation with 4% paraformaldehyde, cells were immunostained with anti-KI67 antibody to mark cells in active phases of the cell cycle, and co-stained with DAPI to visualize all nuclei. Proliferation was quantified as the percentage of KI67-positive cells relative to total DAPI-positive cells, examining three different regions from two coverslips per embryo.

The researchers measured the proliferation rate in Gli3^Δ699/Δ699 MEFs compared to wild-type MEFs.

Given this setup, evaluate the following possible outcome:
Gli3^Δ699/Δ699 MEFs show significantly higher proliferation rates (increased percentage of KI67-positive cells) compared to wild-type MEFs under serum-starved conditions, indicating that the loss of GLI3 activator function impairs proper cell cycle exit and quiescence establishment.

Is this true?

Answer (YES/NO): NO